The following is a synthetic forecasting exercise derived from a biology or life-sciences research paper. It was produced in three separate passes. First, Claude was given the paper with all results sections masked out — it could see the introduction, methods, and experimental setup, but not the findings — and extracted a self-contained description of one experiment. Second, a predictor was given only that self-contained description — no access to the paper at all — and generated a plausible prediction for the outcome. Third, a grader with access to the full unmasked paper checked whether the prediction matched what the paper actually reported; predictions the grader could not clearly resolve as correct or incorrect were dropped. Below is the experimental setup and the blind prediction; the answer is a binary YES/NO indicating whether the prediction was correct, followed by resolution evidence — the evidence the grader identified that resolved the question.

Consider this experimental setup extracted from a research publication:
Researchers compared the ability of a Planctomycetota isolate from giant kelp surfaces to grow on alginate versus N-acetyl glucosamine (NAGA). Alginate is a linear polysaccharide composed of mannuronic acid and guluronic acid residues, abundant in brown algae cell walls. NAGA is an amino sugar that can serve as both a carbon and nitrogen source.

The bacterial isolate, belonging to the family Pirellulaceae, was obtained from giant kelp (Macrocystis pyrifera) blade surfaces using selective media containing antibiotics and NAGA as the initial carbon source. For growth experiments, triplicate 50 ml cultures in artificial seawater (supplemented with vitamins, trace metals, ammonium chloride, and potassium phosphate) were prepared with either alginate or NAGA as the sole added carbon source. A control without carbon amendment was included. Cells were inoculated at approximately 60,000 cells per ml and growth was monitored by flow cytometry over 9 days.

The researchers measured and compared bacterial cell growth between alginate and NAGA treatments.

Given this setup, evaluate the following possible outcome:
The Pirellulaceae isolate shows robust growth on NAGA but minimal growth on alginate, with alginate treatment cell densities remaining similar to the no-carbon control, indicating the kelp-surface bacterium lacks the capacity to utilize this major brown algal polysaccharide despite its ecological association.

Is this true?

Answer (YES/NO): YES